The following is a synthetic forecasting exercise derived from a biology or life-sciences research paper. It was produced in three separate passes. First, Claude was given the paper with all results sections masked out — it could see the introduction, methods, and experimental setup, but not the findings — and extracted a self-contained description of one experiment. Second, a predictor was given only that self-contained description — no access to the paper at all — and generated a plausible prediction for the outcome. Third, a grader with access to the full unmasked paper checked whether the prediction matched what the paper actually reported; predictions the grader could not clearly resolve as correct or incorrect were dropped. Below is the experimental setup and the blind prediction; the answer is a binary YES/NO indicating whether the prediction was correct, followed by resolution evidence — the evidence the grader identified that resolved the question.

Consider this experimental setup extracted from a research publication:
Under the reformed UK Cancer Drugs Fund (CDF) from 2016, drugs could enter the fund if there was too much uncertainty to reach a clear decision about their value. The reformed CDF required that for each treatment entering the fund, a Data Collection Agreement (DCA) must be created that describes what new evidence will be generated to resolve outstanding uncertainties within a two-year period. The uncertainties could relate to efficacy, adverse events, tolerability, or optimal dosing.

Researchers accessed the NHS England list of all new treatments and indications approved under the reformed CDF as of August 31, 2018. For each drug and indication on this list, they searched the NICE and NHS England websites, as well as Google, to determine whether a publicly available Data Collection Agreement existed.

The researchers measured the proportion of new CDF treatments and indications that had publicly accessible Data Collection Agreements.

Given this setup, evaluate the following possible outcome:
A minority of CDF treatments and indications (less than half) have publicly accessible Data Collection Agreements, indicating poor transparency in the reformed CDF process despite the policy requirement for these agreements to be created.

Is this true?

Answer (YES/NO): NO